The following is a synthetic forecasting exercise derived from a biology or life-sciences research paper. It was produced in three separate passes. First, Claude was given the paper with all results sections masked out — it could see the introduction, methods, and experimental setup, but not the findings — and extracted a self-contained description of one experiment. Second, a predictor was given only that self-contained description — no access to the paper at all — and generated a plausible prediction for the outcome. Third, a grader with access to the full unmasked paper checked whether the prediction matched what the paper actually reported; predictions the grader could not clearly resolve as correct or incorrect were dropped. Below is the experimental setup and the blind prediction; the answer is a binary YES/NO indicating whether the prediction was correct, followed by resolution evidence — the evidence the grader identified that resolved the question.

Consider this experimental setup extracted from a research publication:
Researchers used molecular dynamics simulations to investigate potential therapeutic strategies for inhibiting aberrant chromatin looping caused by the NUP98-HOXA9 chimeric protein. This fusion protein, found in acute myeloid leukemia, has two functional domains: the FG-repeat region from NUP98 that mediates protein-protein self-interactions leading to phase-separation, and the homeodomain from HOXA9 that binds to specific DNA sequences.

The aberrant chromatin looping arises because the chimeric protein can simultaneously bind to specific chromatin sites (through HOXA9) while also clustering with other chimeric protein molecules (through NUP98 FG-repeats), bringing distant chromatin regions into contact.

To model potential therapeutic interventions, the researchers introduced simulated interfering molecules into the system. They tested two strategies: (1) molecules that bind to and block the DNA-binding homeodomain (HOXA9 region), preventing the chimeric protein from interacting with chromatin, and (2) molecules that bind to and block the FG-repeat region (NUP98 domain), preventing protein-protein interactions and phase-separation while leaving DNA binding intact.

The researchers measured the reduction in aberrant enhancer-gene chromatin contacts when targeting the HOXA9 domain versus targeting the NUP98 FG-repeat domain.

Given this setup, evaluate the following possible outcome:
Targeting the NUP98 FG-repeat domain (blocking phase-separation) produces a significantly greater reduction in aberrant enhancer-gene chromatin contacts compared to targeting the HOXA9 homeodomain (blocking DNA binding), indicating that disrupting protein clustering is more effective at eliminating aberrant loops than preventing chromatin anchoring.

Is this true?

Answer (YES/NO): NO